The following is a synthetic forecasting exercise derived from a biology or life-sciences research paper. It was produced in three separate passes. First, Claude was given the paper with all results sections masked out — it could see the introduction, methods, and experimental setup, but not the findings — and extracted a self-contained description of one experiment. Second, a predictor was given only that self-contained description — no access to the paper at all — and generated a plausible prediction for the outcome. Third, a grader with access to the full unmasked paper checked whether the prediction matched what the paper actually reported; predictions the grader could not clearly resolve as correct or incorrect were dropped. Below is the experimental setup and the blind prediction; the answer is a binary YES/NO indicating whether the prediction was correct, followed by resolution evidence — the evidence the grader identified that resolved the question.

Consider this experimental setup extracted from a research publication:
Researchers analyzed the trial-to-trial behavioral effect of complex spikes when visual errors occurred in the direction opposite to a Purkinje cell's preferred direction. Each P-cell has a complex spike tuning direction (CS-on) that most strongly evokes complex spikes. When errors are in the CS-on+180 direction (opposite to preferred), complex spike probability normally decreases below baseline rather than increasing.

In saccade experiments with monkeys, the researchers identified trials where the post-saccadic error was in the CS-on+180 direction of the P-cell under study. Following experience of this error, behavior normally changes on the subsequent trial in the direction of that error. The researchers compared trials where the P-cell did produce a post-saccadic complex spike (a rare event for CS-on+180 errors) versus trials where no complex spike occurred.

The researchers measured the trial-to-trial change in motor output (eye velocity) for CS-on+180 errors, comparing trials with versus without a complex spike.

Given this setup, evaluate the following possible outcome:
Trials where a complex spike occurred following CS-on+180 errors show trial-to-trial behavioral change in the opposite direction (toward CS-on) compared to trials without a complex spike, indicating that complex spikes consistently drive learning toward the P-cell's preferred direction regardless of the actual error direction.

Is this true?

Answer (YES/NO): NO